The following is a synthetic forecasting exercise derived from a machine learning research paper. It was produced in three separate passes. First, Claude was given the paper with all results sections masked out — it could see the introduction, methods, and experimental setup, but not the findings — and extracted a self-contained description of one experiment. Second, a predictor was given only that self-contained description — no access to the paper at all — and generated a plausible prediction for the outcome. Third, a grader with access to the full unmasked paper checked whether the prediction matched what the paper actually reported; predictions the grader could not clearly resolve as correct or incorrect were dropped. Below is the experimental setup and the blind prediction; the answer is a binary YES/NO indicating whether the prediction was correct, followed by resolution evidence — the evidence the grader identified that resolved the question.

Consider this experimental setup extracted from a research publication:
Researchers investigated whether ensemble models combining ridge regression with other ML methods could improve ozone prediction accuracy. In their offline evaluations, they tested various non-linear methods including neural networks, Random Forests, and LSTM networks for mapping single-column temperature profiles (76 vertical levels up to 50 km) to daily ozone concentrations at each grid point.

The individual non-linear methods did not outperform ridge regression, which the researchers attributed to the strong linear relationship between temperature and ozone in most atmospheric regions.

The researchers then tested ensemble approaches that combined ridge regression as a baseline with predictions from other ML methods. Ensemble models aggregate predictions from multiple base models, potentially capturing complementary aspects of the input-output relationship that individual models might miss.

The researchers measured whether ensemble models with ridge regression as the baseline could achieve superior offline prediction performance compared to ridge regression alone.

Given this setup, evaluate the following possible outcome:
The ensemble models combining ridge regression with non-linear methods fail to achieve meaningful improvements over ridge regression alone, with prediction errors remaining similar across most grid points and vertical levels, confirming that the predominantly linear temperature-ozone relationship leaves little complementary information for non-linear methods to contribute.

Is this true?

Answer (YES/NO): NO